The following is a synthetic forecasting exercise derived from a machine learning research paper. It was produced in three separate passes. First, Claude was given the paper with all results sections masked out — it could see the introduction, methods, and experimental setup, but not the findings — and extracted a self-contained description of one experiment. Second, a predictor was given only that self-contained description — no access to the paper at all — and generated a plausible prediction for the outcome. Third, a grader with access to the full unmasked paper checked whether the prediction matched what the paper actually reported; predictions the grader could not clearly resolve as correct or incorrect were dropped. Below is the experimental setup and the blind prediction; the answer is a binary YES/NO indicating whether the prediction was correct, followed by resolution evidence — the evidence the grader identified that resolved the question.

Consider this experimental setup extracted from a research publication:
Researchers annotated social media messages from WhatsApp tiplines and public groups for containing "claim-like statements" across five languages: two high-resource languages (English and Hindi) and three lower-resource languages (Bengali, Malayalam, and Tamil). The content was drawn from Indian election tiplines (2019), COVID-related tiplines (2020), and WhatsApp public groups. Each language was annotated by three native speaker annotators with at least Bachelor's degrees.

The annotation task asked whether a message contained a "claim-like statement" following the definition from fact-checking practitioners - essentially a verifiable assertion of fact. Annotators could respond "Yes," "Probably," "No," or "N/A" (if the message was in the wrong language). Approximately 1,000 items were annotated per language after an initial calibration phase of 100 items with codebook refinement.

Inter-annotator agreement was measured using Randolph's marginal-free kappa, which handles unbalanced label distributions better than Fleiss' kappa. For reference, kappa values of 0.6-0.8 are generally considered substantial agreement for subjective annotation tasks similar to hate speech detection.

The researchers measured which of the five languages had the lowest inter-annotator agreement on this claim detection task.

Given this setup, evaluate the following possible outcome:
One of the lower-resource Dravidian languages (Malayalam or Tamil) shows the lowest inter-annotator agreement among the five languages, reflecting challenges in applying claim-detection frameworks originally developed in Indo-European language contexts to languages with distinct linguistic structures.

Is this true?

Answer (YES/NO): NO